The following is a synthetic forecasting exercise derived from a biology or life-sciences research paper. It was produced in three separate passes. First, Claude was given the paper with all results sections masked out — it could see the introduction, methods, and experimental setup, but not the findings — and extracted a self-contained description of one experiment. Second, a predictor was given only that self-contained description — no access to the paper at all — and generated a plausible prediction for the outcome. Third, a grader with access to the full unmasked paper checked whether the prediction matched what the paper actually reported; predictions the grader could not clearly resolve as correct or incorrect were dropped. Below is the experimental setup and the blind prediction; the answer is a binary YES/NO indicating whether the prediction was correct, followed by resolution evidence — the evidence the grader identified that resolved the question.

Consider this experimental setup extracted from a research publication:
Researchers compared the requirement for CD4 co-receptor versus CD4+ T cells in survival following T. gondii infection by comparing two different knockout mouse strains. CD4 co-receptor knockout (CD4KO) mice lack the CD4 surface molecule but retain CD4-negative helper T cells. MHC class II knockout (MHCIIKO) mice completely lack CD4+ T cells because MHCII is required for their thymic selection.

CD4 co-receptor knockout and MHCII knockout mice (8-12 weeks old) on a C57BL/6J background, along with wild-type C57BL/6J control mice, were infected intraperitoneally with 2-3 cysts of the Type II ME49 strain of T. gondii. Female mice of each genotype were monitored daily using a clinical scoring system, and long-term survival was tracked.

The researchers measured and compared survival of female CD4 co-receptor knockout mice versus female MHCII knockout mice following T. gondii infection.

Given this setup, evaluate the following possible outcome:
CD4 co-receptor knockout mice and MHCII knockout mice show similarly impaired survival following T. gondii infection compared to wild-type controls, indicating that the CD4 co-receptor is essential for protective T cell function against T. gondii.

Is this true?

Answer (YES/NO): NO